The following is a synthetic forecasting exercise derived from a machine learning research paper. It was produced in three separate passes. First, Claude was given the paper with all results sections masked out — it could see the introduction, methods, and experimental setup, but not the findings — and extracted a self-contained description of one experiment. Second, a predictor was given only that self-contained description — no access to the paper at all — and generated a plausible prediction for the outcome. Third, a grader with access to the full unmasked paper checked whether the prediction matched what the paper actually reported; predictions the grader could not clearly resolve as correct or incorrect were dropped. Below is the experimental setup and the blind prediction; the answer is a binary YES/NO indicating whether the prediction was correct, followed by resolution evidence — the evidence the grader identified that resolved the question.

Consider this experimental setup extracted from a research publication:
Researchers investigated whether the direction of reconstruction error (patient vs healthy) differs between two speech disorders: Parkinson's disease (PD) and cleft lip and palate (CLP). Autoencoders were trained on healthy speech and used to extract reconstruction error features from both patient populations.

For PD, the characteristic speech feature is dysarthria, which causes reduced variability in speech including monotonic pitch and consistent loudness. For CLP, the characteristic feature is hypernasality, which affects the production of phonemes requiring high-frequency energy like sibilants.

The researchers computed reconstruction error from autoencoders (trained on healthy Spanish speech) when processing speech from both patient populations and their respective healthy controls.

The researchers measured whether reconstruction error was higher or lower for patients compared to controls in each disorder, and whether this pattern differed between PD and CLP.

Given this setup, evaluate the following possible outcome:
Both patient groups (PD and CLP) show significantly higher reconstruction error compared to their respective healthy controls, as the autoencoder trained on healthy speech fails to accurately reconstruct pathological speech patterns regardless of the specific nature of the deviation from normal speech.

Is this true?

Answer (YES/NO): NO